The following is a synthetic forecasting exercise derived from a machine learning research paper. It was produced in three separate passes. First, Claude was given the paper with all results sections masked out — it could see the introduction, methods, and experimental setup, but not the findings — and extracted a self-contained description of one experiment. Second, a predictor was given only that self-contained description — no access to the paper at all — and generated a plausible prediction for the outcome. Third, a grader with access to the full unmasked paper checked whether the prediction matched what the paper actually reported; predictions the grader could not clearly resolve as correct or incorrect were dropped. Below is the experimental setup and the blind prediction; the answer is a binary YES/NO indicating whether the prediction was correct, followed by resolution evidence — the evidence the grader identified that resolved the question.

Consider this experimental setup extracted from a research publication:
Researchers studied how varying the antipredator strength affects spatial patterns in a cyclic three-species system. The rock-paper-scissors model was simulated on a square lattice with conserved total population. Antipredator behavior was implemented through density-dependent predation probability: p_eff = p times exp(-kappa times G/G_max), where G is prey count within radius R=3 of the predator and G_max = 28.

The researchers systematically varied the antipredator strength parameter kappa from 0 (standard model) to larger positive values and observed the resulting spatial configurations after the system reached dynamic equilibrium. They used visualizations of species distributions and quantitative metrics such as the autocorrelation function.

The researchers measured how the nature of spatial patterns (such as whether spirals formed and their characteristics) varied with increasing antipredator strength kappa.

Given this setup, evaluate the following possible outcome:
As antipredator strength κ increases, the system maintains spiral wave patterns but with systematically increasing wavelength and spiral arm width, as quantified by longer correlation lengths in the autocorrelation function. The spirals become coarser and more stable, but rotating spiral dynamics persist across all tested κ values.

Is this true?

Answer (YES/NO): NO